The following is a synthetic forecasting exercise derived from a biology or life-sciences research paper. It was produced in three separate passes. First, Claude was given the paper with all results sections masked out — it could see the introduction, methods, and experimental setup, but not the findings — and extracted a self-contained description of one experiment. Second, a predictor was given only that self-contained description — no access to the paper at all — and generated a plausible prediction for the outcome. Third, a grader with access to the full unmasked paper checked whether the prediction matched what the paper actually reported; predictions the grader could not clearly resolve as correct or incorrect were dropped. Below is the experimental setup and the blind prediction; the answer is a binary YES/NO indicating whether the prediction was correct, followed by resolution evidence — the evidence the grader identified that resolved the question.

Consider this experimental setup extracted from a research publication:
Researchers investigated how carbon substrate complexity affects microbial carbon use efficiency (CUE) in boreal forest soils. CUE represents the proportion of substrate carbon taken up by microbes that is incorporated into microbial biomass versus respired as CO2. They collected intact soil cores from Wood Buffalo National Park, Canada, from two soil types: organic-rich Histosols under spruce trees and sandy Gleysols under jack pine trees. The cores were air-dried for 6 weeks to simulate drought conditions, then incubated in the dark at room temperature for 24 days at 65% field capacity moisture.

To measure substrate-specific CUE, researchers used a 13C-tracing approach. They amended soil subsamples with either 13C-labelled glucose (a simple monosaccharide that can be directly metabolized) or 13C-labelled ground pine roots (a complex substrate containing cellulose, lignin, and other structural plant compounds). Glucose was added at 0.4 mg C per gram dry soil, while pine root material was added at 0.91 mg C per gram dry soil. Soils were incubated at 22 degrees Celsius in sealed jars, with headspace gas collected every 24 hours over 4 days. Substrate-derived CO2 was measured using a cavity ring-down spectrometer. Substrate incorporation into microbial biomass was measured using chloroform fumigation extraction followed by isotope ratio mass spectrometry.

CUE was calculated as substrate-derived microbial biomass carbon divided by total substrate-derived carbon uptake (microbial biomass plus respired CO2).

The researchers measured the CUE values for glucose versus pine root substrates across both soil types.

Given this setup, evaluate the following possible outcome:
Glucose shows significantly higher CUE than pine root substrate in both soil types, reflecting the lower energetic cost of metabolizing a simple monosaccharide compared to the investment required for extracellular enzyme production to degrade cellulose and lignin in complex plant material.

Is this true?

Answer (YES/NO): NO